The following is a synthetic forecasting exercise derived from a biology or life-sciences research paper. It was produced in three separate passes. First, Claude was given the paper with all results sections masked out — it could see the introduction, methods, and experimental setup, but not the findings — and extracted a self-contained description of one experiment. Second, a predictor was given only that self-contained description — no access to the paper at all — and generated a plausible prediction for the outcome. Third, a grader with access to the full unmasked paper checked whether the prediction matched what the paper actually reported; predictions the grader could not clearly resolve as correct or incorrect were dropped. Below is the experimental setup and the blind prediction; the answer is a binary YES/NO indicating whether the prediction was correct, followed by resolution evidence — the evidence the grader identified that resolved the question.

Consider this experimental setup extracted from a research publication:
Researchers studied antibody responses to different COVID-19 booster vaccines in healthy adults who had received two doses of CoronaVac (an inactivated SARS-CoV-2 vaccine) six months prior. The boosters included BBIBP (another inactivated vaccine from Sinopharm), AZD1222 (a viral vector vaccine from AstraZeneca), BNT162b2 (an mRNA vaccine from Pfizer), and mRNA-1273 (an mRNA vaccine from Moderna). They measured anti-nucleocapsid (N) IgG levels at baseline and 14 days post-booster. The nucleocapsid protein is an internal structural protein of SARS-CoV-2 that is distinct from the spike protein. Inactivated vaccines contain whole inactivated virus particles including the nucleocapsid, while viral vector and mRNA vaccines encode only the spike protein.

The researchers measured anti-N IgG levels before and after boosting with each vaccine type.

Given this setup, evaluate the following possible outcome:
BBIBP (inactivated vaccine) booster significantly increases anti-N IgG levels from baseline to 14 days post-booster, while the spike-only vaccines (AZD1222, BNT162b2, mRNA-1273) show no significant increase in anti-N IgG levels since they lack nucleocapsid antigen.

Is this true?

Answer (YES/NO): YES